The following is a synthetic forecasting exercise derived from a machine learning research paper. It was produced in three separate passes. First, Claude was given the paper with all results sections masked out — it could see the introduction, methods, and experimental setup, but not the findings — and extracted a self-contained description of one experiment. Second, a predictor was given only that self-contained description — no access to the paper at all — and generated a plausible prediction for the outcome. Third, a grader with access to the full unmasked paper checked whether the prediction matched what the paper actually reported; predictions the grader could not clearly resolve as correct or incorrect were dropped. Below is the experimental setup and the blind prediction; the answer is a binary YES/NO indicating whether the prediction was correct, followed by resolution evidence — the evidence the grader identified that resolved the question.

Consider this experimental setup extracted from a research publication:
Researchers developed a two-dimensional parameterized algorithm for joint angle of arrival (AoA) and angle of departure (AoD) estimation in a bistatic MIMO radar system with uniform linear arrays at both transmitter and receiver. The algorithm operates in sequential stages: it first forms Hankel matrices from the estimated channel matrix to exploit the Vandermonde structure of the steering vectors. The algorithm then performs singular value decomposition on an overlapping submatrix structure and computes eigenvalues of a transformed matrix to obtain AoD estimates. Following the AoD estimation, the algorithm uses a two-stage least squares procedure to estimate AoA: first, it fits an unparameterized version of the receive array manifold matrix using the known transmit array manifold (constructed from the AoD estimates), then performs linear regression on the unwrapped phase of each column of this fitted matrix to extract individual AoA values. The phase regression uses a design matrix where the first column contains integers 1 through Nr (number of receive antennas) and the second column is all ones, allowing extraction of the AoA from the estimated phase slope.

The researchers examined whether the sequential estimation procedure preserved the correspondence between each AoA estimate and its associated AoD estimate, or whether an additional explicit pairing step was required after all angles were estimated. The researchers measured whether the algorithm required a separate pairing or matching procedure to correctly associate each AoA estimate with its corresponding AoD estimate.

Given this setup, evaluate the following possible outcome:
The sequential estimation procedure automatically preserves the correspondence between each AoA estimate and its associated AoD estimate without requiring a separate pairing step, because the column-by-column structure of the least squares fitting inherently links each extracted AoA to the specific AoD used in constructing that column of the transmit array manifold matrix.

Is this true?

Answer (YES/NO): YES